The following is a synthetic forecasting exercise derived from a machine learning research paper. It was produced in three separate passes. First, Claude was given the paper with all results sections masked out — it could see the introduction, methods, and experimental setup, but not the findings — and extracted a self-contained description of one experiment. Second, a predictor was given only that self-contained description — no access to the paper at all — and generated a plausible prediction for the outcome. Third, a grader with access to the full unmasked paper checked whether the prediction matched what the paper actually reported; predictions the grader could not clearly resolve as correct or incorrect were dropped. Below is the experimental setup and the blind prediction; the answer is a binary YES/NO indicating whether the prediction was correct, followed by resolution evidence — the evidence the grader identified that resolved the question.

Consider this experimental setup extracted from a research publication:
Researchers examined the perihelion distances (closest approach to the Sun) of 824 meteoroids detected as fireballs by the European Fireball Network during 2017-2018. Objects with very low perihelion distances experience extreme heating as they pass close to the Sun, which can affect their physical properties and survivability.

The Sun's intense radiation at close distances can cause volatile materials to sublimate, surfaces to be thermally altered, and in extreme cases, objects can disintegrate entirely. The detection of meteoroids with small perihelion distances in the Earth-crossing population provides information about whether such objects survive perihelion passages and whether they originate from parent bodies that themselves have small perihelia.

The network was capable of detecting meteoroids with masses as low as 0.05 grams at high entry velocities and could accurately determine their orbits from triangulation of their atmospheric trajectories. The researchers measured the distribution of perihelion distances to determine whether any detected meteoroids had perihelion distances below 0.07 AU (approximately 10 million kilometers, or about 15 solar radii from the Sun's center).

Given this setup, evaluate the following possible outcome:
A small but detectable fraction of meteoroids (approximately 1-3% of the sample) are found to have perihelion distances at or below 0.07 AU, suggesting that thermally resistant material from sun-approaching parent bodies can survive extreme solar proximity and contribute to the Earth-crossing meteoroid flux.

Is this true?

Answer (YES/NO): NO